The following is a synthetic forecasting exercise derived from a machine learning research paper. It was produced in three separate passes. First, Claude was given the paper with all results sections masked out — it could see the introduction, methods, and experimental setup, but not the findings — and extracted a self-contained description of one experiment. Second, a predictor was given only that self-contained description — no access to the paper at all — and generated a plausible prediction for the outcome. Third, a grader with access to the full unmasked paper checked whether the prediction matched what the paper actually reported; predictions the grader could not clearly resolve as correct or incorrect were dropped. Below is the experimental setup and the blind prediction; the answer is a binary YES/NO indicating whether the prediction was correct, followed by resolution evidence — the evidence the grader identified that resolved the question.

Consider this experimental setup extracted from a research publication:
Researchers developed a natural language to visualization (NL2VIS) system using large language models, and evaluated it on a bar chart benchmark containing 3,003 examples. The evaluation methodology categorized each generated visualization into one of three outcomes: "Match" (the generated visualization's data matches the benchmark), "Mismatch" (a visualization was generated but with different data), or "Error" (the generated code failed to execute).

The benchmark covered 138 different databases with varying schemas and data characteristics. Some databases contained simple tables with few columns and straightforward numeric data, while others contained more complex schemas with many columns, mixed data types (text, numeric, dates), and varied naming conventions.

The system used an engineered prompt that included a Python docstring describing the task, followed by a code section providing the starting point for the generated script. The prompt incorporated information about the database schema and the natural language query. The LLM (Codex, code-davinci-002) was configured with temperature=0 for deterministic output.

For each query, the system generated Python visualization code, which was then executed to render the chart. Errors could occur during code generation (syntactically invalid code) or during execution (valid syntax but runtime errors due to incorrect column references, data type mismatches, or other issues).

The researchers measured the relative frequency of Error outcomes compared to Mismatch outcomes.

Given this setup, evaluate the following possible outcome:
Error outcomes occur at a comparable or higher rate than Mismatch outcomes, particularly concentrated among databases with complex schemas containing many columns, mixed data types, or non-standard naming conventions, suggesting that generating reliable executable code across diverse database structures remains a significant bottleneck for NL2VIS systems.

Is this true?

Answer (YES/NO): NO